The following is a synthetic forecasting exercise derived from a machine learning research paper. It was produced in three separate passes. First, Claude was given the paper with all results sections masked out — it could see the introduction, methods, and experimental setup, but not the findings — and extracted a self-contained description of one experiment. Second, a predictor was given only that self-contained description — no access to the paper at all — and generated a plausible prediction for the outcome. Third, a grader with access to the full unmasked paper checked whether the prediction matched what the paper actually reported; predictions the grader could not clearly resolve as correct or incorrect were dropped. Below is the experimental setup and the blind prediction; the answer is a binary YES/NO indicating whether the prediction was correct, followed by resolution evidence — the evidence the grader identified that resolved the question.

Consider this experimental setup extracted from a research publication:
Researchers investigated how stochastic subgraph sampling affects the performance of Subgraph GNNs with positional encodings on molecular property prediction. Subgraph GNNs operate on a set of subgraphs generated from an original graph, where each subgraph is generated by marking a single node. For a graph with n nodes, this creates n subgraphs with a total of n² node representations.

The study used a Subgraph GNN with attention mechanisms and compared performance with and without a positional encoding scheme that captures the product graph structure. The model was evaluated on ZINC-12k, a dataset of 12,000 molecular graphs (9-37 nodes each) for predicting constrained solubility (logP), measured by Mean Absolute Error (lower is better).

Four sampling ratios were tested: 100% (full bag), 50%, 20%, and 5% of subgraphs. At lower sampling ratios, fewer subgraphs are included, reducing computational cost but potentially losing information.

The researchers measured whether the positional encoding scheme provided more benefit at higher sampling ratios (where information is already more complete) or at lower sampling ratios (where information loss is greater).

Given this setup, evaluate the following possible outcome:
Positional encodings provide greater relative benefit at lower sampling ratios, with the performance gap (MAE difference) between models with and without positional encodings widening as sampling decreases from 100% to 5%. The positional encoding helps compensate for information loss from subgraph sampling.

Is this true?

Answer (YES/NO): YES